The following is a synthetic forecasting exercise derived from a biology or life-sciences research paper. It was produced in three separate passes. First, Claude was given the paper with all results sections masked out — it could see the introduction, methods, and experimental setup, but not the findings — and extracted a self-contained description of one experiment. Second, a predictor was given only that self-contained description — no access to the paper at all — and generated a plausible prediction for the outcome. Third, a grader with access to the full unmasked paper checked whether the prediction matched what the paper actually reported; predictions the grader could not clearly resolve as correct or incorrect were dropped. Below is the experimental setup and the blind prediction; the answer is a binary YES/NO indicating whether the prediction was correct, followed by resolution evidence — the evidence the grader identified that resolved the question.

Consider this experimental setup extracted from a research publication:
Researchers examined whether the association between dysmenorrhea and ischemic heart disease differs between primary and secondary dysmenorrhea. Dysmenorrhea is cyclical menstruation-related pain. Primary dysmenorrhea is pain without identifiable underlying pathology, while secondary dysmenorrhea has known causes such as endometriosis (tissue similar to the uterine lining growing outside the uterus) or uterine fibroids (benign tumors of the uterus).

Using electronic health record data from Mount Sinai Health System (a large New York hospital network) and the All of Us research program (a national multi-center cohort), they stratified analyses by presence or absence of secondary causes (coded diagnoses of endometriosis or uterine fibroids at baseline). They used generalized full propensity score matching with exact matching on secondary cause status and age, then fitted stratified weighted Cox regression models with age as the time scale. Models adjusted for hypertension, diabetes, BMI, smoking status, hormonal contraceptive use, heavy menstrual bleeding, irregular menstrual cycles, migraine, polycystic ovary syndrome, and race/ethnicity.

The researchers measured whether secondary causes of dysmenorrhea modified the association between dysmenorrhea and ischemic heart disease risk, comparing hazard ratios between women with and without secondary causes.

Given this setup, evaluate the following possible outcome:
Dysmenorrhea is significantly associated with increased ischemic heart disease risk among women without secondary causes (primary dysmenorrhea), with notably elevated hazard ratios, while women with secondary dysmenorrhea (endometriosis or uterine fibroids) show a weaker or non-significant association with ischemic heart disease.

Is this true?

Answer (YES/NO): NO